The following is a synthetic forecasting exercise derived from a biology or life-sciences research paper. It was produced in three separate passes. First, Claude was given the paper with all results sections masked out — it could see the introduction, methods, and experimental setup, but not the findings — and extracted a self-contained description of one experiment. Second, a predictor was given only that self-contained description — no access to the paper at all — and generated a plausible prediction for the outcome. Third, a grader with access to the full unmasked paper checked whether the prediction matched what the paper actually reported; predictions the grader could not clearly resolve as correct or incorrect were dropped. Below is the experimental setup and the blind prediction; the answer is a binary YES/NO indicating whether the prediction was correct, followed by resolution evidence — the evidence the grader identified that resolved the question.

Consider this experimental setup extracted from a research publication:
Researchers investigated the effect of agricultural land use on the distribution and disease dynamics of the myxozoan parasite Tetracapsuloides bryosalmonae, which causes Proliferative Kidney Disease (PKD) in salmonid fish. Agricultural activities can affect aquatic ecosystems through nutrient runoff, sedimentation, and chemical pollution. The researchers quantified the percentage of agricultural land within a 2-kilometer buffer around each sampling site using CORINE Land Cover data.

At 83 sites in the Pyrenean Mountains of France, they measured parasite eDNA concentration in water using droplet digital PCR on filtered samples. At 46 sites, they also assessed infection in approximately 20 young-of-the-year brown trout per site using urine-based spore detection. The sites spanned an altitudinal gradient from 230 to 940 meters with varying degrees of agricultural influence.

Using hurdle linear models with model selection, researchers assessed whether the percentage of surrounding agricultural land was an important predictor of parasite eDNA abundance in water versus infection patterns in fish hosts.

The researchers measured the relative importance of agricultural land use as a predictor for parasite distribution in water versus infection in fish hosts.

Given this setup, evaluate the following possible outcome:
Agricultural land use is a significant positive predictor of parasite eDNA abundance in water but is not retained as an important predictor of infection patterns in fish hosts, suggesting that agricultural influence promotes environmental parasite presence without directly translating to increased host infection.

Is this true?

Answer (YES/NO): NO